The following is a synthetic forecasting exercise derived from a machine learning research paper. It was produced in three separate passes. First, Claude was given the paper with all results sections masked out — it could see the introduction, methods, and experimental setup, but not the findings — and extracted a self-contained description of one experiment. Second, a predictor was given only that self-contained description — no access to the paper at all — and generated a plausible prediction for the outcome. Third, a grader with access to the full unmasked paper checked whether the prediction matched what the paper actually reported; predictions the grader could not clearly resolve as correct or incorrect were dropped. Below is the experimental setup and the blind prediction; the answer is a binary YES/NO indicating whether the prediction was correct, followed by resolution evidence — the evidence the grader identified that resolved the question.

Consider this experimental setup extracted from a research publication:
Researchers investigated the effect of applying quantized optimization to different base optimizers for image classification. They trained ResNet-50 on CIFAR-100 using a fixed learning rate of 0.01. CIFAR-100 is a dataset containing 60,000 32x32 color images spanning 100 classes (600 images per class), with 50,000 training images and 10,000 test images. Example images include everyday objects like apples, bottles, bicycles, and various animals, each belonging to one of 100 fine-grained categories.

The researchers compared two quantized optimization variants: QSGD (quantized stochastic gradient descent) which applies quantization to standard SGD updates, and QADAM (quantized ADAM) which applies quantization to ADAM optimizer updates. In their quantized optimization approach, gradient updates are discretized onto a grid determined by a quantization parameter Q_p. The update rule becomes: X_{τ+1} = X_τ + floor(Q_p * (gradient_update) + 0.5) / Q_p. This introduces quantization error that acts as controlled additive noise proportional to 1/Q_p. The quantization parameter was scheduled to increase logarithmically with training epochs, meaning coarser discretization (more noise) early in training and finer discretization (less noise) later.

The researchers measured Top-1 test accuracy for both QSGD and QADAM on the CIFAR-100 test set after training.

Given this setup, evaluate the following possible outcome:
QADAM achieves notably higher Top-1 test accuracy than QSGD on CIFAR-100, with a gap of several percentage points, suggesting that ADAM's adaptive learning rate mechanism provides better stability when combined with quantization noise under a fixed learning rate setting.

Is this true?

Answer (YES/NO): YES